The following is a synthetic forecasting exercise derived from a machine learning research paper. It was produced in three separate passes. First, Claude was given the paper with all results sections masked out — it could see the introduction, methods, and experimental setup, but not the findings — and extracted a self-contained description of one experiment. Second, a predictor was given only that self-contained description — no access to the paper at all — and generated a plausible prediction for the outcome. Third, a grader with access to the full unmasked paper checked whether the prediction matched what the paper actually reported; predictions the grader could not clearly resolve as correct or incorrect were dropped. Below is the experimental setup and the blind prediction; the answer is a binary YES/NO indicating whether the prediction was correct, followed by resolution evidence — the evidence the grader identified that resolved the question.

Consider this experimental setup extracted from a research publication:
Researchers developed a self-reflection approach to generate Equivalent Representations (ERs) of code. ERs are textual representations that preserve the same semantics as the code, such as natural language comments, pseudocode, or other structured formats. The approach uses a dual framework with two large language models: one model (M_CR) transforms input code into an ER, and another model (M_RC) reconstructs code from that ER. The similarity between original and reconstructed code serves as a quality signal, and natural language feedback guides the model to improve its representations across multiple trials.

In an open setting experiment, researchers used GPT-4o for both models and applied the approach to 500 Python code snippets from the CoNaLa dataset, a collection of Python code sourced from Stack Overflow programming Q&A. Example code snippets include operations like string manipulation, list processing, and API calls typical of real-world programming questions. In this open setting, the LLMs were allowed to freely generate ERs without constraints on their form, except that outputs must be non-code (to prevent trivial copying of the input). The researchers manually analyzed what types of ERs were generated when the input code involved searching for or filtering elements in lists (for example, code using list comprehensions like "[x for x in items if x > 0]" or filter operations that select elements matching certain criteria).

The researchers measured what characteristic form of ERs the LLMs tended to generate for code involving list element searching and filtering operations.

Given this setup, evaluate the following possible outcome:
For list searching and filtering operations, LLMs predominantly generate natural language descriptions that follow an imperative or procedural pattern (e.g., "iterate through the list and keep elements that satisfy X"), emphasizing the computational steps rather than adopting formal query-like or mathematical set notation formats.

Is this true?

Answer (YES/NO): NO